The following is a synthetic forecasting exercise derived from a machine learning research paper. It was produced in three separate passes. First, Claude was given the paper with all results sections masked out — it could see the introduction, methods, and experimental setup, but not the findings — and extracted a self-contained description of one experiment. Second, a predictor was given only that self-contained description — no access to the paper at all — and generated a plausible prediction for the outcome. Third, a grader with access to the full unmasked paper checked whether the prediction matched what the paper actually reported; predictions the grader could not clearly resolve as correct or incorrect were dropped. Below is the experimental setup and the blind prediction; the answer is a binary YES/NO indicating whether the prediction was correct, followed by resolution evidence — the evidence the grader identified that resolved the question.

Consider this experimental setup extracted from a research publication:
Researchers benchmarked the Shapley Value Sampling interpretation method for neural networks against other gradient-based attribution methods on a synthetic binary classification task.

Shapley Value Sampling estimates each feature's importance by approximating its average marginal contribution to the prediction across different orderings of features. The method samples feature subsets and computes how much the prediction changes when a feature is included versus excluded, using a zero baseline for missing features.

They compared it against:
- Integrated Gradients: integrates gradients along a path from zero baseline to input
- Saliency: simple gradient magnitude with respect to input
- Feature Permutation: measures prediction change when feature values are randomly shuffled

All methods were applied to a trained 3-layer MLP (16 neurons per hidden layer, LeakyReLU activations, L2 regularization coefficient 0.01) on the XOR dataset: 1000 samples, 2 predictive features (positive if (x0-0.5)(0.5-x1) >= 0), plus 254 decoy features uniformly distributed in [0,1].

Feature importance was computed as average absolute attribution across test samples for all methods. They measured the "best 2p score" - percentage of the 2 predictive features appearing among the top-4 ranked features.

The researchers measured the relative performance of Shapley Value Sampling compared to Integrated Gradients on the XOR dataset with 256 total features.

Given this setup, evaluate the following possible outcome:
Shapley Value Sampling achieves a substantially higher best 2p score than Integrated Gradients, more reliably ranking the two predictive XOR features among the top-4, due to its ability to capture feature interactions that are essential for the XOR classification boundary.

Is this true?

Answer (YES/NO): NO